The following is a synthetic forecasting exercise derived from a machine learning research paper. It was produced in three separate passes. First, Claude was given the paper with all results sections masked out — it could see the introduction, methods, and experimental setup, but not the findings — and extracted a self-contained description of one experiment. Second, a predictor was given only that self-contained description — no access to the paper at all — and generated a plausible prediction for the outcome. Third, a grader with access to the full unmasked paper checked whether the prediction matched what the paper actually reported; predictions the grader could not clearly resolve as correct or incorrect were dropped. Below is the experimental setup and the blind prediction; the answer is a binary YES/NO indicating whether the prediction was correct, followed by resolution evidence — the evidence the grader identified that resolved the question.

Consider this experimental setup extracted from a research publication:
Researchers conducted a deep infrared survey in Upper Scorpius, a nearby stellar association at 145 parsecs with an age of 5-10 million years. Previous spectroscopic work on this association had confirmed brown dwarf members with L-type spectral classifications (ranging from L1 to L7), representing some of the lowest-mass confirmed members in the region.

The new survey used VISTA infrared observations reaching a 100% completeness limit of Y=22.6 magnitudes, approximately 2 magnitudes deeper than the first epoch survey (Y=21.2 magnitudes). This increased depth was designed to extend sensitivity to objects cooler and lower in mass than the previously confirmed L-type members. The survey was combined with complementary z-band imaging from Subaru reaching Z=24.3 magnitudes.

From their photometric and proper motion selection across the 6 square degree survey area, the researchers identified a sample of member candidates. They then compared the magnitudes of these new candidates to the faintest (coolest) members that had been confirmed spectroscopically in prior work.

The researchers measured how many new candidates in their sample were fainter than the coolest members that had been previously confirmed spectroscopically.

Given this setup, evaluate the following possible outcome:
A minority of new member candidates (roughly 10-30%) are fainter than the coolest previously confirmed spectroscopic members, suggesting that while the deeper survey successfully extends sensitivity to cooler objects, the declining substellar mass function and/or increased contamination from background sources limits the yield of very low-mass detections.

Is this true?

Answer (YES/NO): YES